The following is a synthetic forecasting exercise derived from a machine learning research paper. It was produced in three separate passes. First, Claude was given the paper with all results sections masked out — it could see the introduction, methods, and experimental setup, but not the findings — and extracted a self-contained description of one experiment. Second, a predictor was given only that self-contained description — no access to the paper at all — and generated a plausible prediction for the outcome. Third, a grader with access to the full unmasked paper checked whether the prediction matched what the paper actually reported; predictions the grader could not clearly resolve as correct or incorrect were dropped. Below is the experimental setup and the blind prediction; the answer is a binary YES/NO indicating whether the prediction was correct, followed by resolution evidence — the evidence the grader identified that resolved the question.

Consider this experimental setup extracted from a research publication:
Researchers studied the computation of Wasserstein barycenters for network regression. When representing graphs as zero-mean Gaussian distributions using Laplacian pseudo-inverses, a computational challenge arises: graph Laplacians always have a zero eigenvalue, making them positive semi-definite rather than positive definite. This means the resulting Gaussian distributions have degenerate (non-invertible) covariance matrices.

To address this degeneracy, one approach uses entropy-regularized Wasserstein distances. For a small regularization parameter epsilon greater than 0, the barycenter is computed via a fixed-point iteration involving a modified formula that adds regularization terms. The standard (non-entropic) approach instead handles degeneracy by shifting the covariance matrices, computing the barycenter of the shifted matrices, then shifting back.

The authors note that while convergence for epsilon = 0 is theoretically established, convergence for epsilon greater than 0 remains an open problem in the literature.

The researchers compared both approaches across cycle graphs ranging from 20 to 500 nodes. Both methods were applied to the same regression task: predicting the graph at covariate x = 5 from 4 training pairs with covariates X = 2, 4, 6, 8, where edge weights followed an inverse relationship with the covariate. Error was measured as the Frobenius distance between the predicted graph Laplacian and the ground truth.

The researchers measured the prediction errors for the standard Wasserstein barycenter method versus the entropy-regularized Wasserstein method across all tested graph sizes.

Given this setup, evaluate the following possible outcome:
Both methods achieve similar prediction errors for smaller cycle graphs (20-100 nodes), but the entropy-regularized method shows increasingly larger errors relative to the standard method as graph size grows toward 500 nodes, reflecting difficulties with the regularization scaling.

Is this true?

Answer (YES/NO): NO